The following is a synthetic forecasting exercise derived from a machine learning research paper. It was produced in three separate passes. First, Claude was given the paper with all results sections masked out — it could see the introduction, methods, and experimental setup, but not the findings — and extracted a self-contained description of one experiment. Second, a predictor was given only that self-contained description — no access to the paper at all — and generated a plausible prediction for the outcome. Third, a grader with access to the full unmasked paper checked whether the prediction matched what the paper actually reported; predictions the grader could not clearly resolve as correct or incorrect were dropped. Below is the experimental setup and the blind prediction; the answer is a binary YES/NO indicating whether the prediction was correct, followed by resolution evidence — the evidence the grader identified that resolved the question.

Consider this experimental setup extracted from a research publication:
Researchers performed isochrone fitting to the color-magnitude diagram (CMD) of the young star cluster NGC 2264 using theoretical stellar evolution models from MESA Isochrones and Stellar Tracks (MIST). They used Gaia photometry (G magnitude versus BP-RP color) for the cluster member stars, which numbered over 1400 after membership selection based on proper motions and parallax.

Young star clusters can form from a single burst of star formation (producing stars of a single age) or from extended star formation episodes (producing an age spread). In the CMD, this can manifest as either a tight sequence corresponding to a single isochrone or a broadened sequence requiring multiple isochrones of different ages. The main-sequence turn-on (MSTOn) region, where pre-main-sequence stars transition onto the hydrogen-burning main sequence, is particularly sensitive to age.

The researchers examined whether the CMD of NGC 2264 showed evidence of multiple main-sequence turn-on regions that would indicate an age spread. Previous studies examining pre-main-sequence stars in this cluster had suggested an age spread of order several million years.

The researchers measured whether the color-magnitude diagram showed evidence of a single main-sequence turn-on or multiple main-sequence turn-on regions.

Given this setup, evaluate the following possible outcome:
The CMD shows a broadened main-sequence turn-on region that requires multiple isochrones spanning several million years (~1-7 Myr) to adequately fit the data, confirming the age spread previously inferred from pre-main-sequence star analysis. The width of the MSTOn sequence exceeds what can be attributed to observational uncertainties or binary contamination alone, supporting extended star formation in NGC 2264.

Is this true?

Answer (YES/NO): NO